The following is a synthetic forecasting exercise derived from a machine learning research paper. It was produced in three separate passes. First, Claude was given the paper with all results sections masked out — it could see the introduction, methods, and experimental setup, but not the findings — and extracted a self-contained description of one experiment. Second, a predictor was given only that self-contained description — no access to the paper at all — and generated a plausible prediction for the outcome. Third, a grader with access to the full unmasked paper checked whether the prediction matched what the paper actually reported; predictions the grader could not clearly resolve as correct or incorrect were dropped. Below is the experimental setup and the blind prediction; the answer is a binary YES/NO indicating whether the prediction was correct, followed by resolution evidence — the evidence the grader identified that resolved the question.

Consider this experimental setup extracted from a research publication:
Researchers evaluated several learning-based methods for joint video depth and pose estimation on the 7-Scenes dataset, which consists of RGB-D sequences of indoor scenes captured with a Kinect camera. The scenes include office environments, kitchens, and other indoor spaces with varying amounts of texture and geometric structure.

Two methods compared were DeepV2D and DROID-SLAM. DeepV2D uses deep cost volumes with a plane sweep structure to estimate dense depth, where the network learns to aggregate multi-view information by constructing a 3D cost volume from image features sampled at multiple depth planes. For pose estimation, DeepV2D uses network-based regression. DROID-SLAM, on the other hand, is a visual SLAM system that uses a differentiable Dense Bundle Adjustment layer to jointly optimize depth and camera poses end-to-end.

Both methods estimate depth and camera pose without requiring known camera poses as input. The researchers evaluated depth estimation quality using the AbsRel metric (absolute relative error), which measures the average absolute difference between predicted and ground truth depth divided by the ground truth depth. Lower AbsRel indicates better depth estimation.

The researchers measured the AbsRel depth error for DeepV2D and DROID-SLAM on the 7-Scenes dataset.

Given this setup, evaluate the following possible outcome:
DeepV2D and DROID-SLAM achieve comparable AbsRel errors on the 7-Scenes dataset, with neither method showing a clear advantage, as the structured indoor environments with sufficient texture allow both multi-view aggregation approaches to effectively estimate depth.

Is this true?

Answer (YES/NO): NO